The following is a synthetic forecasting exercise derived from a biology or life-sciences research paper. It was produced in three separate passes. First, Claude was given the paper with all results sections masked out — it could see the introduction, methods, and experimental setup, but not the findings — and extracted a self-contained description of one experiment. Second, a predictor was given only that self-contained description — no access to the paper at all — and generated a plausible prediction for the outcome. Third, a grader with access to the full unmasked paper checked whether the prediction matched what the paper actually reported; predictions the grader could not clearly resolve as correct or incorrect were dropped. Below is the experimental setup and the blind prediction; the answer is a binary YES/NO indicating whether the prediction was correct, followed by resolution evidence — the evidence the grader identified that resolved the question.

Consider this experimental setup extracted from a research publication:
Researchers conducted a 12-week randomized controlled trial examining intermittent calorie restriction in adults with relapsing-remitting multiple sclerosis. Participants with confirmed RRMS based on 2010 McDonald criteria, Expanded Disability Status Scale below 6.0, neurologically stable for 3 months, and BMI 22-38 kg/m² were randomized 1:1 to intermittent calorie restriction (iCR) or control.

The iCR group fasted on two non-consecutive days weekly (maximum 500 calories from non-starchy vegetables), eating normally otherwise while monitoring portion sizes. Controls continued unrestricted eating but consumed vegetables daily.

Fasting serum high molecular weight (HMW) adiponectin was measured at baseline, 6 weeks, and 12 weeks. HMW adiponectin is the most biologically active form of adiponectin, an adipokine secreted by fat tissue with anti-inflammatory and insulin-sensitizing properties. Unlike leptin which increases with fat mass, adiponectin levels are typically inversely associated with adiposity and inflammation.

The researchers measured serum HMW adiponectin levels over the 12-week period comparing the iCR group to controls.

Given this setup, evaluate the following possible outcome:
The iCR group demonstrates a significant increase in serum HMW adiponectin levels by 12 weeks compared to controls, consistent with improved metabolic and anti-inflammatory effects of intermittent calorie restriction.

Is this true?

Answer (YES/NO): NO